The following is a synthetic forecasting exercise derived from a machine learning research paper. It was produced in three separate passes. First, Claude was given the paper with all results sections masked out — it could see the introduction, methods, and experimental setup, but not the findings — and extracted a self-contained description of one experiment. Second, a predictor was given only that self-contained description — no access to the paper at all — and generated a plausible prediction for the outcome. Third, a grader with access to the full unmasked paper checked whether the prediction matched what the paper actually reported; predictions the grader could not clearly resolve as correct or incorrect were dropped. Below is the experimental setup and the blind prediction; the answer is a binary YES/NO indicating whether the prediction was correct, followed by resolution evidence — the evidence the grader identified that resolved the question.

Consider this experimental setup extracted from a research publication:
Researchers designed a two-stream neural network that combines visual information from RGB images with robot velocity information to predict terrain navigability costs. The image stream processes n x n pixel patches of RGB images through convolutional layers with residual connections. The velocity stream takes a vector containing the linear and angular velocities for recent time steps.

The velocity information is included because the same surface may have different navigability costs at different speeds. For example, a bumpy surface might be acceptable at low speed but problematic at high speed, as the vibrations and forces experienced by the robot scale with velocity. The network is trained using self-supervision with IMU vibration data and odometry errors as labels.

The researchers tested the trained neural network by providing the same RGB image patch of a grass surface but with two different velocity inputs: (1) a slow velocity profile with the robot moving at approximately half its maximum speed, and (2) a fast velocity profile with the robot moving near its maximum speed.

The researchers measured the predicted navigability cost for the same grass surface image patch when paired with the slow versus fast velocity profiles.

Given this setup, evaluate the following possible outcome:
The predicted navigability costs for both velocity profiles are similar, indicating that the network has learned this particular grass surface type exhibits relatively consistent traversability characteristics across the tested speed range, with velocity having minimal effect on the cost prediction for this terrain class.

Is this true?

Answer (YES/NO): NO